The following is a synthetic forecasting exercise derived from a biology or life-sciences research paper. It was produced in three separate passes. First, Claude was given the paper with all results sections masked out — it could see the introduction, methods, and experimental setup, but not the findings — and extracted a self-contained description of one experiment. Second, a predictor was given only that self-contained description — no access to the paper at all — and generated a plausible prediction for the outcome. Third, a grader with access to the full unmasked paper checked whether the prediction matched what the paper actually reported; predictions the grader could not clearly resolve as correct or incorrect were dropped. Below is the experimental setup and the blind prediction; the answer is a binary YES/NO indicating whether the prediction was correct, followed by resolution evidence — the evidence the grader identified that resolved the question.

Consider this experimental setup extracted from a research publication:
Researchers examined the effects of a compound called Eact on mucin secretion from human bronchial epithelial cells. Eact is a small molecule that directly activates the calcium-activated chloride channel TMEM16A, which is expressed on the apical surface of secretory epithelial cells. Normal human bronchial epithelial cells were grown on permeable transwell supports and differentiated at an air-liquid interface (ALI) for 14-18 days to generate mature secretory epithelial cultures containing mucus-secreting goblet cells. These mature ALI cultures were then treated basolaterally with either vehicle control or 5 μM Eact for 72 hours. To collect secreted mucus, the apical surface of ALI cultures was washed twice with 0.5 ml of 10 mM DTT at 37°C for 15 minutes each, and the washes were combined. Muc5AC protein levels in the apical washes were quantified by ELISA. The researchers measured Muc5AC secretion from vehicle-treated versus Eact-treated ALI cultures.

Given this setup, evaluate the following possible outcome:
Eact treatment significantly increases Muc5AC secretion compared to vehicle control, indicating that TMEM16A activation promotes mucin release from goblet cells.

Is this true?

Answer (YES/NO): YES